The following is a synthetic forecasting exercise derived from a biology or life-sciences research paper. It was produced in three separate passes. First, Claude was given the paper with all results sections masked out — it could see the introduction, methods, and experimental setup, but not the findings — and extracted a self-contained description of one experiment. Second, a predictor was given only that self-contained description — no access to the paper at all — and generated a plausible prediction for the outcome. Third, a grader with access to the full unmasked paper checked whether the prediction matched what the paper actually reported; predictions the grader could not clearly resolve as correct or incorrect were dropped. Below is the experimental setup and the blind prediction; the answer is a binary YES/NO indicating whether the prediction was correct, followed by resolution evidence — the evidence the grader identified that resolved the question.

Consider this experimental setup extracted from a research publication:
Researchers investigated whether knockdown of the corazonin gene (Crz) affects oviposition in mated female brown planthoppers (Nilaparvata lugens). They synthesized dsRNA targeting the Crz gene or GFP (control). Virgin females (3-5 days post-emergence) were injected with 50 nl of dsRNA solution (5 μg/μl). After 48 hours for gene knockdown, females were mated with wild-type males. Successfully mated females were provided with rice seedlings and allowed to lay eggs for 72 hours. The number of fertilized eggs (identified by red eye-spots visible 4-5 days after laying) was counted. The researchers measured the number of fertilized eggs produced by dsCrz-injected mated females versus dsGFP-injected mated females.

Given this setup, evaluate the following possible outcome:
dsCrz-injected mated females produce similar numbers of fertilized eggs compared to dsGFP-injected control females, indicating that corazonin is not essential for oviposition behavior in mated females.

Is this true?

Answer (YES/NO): NO